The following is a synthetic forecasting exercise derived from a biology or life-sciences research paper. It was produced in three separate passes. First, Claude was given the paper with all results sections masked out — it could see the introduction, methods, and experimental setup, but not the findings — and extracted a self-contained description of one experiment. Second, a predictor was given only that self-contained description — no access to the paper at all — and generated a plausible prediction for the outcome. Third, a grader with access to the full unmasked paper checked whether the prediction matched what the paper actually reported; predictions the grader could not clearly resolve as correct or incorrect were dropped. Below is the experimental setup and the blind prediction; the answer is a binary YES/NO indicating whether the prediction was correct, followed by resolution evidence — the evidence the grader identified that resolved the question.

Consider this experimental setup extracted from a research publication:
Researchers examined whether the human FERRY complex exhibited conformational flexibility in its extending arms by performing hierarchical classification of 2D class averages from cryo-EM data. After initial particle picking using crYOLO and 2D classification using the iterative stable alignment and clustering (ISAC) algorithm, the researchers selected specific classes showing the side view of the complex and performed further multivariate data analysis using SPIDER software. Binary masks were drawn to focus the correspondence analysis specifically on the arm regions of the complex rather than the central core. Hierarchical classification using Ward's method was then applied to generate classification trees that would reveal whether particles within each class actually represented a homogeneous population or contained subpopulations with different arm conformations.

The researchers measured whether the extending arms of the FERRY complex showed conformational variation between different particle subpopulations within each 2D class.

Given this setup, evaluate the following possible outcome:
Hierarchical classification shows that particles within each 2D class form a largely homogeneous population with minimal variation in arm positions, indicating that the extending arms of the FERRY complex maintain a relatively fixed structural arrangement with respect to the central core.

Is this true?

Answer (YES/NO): NO